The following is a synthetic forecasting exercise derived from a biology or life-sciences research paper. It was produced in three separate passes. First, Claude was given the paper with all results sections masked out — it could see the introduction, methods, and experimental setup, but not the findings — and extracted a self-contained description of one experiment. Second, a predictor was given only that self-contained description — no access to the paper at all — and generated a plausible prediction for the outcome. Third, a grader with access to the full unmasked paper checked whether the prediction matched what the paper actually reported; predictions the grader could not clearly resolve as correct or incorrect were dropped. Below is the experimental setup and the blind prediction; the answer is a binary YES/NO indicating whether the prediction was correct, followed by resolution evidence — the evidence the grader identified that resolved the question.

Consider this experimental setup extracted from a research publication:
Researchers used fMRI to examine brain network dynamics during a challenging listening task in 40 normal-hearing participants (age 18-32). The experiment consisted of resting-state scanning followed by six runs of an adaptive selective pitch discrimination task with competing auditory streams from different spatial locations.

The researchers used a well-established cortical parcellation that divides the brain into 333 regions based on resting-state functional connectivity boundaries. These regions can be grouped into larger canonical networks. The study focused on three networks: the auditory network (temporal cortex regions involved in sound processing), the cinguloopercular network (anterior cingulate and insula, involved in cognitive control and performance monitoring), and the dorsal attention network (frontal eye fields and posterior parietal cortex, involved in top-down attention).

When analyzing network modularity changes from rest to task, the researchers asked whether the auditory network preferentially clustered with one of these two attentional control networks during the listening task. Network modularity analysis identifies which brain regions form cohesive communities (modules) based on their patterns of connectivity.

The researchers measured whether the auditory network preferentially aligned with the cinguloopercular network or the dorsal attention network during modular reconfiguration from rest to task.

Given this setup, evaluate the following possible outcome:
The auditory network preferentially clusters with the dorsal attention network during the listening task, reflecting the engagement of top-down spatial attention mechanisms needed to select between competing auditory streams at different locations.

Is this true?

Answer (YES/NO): NO